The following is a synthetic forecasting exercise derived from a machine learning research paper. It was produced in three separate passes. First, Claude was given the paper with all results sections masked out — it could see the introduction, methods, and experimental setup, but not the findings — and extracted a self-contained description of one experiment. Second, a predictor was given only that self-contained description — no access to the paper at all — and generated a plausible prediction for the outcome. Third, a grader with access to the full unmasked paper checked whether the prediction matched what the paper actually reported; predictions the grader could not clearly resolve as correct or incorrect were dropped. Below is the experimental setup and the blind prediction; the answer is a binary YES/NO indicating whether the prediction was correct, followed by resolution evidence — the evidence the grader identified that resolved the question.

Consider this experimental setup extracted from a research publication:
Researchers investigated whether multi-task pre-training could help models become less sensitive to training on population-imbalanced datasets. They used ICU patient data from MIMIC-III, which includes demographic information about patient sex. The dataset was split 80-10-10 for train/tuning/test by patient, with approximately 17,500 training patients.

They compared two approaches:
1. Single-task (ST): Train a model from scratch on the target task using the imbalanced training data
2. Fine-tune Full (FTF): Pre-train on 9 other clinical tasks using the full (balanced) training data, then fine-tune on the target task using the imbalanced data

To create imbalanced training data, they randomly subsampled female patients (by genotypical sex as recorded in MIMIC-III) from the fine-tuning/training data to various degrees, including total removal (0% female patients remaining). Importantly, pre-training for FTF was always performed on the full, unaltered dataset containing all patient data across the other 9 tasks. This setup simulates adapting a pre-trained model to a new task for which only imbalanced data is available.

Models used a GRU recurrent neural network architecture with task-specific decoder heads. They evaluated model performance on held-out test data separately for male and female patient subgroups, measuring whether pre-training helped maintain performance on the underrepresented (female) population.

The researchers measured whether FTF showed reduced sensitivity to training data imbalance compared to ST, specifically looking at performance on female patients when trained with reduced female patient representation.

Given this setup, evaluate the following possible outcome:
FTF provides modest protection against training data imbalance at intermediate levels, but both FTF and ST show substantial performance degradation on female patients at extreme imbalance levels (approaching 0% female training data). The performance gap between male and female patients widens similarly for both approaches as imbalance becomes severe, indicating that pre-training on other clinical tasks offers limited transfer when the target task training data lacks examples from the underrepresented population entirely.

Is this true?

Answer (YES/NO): NO